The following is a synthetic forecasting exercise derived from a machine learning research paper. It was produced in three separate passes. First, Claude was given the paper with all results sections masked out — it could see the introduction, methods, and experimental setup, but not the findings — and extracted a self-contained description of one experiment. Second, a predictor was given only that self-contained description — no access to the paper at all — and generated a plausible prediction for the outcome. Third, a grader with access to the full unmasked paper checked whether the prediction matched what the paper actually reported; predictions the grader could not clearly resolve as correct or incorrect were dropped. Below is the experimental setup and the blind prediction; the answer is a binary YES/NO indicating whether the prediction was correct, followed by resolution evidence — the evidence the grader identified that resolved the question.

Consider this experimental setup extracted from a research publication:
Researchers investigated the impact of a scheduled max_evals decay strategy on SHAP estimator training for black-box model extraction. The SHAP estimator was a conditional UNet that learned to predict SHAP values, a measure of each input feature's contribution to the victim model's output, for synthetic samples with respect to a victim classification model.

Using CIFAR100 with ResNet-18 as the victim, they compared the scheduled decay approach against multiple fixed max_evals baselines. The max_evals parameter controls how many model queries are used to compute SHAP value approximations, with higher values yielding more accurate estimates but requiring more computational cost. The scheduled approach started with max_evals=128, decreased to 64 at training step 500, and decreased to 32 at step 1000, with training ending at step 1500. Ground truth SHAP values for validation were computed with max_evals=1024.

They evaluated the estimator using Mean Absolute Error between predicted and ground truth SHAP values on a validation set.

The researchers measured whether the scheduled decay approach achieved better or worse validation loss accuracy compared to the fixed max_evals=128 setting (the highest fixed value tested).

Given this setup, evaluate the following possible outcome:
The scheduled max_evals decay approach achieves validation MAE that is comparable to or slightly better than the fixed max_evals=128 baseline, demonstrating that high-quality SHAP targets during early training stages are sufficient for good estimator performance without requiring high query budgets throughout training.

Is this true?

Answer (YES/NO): NO